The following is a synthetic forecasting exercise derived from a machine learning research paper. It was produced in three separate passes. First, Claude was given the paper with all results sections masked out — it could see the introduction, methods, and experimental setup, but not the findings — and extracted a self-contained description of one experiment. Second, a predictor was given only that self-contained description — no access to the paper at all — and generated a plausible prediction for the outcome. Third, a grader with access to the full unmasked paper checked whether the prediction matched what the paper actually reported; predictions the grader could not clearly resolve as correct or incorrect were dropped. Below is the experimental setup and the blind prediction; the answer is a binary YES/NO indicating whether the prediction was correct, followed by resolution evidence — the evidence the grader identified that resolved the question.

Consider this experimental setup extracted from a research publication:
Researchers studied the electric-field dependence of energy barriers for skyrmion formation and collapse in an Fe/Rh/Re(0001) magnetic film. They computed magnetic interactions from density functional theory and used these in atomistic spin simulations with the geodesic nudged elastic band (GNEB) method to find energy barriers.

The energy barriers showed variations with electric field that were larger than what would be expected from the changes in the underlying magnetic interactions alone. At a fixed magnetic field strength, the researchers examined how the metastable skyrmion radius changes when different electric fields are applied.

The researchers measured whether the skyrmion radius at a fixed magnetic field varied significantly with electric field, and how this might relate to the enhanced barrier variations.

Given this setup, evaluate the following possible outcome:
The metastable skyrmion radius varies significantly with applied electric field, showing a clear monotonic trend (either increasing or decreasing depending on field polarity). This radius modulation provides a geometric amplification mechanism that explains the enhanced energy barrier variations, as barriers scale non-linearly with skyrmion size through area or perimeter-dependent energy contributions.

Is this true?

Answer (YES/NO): YES